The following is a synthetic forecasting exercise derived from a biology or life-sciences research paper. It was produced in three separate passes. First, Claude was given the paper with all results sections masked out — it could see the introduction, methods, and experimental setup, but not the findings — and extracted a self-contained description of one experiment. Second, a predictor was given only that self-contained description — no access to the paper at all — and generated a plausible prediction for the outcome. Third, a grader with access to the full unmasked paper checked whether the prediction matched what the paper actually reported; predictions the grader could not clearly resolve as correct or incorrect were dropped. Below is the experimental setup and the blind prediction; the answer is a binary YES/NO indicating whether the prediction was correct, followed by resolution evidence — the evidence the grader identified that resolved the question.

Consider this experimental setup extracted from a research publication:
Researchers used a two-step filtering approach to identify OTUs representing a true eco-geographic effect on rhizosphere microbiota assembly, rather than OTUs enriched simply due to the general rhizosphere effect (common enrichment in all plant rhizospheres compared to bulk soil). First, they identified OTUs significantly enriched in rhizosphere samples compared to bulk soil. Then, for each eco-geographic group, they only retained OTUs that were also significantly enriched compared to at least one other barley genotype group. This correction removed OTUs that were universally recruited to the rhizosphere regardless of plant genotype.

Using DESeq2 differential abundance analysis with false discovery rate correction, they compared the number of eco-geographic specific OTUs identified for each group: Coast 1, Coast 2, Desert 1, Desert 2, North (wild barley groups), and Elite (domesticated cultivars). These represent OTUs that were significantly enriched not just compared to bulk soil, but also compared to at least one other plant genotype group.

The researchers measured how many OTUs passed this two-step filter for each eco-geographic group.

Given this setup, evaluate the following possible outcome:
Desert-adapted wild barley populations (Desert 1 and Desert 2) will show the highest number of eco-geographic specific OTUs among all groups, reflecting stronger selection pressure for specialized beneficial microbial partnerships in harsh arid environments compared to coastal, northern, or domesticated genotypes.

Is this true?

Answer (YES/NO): NO